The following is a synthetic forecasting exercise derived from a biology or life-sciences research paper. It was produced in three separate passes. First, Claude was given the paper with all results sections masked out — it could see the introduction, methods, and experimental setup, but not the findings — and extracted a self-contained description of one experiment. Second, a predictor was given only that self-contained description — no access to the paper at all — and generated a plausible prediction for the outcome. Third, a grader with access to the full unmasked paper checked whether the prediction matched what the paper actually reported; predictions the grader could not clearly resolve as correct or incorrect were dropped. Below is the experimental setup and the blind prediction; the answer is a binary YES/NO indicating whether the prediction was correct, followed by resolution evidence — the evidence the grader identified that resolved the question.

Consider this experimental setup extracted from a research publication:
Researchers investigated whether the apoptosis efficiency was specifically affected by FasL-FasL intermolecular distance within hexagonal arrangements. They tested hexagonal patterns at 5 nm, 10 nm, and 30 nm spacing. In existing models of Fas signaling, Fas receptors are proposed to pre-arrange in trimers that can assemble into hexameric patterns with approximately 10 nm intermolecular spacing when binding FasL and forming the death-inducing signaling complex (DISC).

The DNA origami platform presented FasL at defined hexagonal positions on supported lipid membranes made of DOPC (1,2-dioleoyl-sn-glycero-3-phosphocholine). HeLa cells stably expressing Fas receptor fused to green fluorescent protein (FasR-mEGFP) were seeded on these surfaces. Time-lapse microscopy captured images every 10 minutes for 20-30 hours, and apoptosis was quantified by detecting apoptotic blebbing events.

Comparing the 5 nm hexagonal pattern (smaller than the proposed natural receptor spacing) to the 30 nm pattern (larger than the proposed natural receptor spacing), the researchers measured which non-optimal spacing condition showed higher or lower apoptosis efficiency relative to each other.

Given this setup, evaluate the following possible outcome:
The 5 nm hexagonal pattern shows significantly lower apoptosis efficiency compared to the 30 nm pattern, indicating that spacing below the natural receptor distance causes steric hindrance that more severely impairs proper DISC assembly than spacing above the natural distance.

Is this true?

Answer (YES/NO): NO